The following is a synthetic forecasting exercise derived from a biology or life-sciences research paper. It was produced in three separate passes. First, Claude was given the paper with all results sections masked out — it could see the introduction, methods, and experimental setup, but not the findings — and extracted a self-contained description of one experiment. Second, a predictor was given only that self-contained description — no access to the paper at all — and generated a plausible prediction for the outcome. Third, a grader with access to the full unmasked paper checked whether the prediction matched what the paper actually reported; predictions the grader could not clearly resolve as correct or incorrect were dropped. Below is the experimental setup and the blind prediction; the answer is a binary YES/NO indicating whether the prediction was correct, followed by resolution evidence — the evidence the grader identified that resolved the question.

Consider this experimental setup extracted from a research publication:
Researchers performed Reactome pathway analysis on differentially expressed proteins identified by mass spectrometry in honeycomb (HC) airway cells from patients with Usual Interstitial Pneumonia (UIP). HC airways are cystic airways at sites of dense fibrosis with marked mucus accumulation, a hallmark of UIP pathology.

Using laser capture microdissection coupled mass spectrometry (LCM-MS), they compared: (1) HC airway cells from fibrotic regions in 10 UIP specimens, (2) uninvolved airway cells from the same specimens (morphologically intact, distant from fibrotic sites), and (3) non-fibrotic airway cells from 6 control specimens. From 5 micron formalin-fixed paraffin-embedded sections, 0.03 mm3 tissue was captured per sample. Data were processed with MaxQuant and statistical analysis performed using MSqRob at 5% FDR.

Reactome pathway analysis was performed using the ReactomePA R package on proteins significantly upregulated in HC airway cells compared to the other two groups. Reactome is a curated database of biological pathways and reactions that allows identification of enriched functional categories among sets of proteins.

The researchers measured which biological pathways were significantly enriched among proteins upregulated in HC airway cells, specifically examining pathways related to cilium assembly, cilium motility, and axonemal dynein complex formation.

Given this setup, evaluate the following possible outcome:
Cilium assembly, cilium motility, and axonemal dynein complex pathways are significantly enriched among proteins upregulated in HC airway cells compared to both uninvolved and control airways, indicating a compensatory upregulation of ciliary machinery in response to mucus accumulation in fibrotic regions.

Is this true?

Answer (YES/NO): NO